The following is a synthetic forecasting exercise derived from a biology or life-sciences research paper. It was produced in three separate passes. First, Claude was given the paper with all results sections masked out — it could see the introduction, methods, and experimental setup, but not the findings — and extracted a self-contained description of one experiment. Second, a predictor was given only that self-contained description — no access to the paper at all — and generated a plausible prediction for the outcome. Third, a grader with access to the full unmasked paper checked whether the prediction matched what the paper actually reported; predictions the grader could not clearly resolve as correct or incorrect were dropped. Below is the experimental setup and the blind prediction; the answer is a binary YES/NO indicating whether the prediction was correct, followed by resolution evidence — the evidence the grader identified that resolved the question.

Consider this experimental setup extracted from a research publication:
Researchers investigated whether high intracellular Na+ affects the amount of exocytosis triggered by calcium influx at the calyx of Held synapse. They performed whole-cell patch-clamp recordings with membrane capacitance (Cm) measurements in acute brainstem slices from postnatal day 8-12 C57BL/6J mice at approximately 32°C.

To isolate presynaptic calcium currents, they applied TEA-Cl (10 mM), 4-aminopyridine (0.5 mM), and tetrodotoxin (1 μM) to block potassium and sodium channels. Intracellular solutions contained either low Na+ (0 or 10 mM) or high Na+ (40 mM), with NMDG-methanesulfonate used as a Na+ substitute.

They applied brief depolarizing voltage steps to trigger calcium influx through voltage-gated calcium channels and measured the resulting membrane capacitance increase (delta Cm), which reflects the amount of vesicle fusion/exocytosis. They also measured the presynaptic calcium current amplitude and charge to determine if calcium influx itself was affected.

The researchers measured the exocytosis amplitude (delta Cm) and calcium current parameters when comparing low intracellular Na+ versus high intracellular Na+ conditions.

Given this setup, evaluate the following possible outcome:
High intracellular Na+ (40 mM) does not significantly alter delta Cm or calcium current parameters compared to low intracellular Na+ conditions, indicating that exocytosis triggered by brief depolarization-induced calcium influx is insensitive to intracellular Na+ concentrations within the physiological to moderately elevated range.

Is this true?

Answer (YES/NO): YES